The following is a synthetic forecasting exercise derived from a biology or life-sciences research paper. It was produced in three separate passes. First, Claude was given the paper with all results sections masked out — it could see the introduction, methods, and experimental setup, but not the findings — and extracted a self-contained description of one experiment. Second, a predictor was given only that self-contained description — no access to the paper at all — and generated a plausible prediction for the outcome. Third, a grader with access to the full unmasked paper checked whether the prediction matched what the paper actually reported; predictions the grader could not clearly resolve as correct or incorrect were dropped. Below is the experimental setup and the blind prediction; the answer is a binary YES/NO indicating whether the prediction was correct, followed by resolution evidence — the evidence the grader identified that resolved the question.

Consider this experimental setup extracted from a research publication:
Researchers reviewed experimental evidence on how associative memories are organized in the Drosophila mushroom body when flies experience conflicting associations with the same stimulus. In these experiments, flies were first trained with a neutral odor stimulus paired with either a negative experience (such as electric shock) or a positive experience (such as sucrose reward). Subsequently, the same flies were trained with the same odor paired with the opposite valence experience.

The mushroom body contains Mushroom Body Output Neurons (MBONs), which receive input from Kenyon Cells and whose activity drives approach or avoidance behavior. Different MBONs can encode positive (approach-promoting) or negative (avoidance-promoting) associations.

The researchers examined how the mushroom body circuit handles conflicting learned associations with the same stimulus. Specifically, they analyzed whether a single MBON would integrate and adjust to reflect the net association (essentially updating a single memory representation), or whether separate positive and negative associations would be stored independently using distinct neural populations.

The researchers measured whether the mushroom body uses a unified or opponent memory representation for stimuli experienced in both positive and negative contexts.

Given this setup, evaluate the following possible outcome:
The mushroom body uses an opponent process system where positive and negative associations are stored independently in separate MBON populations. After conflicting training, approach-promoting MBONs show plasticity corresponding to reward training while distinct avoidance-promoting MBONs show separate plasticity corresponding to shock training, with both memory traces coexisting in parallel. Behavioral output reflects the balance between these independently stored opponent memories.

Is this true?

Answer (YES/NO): YES